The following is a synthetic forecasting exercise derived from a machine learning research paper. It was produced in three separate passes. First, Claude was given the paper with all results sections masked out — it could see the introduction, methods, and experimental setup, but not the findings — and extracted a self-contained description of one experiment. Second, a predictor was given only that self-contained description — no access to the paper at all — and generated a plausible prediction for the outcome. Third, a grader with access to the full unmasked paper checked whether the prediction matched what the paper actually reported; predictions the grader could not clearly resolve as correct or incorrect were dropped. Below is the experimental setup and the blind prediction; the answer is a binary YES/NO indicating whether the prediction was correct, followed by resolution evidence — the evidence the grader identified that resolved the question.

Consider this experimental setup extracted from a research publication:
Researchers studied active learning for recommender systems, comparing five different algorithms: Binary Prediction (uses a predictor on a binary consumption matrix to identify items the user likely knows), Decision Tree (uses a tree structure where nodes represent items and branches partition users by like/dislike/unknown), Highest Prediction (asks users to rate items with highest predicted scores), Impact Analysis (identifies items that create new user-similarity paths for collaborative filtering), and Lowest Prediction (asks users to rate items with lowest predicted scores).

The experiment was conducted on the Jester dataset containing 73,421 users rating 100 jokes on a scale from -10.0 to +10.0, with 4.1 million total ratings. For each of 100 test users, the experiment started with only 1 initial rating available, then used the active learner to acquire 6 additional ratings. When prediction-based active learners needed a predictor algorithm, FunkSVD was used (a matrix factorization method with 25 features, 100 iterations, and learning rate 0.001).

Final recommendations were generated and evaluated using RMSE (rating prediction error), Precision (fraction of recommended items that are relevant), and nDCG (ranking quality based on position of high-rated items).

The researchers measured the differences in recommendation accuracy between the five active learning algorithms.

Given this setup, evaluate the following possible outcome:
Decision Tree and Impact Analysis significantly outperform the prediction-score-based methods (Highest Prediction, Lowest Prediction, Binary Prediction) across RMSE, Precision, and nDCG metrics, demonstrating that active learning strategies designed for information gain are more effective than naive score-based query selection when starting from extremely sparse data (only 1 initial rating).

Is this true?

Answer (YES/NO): NO